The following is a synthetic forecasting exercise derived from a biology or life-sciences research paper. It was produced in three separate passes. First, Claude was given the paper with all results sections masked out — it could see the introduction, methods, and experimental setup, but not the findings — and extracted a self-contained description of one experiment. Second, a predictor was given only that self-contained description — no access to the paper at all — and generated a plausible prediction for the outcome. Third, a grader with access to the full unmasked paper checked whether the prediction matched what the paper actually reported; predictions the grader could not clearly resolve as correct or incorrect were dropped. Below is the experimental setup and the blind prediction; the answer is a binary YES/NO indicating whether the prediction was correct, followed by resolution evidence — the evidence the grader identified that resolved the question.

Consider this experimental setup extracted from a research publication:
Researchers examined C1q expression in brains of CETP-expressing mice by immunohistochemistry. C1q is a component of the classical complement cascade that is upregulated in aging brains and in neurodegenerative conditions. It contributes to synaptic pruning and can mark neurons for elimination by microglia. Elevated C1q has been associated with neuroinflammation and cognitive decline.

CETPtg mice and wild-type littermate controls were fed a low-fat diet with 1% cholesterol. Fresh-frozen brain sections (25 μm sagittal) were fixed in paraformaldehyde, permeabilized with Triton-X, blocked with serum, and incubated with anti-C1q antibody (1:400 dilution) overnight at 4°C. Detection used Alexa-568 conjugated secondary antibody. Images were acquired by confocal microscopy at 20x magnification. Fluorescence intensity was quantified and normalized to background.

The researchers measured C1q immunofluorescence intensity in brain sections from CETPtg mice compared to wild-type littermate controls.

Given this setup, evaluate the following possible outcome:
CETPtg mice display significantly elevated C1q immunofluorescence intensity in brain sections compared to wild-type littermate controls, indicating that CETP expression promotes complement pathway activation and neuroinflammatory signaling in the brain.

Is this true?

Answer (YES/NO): YES